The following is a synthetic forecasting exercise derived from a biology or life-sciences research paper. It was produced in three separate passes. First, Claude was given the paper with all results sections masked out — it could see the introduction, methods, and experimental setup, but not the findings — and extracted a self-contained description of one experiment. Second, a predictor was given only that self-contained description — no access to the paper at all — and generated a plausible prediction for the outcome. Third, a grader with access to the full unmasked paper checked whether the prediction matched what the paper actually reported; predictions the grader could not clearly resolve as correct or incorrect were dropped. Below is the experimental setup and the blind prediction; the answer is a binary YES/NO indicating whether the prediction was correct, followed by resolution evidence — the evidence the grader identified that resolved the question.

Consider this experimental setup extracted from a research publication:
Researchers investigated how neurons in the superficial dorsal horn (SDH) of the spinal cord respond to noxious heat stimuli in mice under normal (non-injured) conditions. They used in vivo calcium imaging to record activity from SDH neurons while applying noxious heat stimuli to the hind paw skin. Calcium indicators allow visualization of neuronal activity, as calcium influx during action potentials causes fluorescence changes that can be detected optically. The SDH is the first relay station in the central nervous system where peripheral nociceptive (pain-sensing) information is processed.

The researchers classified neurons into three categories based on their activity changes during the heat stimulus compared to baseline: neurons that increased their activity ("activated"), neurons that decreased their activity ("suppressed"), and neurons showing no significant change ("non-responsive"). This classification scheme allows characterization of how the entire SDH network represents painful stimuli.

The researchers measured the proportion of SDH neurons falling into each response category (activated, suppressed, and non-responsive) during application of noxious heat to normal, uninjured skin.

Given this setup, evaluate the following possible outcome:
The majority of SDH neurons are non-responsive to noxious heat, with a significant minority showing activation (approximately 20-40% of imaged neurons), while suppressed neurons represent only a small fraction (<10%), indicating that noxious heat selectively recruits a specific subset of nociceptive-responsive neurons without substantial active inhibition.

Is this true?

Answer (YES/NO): NO